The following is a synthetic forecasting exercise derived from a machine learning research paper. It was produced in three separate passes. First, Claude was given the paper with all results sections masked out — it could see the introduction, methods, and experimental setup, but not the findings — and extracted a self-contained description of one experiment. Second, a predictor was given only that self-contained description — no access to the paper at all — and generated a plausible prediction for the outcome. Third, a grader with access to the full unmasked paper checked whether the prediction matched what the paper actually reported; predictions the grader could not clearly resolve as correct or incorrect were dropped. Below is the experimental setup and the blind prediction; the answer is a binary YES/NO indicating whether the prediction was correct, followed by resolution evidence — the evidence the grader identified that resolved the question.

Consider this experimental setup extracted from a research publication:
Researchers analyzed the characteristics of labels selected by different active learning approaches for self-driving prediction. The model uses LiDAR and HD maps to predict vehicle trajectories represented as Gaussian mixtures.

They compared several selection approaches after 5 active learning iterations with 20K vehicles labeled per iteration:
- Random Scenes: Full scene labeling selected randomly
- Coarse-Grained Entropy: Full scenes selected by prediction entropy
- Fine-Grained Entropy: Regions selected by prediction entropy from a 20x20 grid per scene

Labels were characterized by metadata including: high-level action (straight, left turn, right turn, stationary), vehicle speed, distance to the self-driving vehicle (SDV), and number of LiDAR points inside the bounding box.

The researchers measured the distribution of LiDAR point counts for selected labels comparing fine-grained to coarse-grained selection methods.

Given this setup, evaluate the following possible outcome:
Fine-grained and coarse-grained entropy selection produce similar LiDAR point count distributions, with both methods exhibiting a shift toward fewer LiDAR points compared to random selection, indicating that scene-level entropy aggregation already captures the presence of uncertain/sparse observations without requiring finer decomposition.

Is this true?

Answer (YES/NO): NO